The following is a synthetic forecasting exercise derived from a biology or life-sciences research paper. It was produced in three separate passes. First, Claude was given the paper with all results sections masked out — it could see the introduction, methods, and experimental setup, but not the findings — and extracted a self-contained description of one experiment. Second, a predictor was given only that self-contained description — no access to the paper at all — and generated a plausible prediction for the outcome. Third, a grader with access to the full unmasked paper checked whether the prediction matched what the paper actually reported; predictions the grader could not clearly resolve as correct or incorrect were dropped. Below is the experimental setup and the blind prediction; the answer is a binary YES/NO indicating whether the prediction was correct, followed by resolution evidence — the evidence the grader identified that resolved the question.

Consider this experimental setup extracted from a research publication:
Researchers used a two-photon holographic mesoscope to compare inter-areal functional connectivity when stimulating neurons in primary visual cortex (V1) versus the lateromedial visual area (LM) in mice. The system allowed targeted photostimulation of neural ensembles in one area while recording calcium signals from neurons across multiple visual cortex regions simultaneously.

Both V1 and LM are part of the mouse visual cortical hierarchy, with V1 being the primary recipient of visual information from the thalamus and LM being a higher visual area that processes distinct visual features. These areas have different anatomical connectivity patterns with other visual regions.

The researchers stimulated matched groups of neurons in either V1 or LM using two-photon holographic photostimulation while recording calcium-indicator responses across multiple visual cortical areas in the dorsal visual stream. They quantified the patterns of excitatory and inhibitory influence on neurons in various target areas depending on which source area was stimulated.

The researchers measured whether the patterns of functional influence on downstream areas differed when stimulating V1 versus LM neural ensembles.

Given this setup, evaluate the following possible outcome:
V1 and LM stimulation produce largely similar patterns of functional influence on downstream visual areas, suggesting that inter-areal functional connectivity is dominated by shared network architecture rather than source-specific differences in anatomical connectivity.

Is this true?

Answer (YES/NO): NO